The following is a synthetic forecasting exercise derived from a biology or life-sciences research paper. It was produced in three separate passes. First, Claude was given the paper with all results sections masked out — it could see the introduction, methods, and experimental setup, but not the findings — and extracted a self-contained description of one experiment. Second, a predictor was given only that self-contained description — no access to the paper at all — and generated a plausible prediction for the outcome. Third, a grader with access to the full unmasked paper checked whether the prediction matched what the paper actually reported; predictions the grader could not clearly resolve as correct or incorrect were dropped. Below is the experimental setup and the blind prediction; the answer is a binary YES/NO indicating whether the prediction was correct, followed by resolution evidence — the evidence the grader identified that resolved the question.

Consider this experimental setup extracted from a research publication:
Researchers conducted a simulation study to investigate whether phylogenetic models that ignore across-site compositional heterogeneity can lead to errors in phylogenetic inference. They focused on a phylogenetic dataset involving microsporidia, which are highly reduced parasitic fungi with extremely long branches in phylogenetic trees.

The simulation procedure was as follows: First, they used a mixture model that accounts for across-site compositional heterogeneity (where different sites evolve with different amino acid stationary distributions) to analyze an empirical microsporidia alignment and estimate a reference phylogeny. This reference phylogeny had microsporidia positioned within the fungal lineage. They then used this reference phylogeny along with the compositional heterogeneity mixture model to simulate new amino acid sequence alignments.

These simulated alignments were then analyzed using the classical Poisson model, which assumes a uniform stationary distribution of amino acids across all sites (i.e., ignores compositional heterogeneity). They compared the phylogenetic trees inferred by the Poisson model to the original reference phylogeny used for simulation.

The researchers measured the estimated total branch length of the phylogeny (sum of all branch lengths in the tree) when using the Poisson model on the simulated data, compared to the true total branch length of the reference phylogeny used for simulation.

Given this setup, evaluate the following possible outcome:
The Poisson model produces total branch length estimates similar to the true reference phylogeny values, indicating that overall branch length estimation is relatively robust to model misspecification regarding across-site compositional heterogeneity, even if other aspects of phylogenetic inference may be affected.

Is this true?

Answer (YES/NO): NO